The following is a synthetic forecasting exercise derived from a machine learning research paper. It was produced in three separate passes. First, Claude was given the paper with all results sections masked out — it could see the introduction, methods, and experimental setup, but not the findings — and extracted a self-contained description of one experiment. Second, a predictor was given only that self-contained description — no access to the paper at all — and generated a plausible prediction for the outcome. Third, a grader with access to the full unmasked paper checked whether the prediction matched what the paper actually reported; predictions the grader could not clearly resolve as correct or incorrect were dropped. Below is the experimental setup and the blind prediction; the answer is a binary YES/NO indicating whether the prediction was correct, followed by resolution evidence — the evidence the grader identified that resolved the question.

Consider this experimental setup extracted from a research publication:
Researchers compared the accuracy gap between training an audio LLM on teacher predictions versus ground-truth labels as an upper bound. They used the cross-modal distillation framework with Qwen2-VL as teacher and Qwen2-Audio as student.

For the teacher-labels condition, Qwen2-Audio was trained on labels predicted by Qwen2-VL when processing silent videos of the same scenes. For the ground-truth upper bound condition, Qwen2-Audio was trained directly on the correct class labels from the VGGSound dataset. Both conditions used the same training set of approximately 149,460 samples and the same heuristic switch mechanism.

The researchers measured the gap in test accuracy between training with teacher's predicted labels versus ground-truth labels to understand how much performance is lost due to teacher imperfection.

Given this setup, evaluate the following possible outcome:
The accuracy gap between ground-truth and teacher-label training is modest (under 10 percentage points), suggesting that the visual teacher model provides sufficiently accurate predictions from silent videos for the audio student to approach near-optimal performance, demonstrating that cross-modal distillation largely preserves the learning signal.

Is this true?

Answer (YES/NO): YES